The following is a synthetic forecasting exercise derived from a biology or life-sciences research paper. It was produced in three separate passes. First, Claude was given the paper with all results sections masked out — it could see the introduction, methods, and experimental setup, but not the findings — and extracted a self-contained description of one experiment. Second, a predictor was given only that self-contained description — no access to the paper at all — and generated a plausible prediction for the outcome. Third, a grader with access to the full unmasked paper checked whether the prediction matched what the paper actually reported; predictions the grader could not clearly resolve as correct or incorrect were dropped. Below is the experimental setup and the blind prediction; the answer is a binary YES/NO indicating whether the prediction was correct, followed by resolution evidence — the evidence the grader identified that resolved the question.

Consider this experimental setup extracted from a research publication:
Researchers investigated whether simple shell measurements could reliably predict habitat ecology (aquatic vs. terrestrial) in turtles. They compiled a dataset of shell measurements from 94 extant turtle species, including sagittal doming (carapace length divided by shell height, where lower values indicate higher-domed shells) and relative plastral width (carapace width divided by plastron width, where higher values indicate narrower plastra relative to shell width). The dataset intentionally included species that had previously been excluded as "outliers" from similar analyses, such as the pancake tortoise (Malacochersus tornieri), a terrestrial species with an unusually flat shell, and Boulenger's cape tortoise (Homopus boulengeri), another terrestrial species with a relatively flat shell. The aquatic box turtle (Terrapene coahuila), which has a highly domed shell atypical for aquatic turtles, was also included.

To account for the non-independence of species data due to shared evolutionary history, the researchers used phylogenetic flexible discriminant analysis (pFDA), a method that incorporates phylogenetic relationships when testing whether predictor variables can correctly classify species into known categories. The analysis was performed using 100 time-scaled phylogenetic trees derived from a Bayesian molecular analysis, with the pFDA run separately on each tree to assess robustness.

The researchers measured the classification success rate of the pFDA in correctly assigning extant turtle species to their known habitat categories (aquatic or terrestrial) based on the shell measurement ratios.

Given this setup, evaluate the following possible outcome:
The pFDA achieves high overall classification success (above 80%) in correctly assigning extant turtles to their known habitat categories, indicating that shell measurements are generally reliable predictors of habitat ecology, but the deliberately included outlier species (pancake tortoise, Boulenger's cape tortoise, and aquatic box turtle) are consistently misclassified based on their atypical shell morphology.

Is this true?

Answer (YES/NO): NO